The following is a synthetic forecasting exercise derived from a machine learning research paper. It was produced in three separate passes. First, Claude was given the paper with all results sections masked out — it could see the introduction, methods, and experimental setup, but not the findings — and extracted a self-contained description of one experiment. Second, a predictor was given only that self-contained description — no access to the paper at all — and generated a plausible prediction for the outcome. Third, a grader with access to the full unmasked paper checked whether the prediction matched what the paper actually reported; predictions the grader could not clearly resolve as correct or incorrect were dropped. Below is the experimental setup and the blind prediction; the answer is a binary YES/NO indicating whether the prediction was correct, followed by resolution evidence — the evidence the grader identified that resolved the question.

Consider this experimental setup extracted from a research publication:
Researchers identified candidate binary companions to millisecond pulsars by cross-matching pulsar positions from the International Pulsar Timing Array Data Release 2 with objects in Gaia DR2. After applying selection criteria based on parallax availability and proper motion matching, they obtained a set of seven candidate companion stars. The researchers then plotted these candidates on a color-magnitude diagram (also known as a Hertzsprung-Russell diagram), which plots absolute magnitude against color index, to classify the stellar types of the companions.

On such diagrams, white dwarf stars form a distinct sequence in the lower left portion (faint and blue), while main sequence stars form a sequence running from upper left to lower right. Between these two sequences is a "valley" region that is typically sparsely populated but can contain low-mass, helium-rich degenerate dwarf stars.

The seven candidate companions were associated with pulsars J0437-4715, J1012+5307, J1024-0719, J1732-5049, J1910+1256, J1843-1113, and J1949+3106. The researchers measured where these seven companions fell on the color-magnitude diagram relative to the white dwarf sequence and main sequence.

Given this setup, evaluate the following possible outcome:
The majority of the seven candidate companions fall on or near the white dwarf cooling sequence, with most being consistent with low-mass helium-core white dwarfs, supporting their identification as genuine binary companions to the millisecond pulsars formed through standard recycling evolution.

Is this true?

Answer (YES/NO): NO